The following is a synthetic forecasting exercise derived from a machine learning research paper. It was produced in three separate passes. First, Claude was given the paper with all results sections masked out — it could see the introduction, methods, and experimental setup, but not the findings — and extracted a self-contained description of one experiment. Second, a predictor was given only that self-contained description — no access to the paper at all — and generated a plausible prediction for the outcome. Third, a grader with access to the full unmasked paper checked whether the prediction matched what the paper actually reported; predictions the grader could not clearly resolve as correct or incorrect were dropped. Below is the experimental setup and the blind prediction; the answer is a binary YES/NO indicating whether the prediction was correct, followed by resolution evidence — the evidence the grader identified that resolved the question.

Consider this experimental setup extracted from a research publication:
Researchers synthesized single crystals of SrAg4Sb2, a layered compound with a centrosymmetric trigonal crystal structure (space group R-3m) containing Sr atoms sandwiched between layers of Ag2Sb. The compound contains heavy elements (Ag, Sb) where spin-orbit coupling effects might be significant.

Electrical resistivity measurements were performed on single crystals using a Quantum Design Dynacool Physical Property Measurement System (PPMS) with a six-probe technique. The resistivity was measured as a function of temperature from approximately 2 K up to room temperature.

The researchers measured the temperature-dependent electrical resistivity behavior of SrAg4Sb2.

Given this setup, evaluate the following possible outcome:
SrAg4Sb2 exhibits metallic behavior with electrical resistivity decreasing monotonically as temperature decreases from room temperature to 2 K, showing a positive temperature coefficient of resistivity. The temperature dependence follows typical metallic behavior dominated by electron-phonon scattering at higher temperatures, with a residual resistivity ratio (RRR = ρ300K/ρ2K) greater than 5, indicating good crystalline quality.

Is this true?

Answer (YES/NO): YES